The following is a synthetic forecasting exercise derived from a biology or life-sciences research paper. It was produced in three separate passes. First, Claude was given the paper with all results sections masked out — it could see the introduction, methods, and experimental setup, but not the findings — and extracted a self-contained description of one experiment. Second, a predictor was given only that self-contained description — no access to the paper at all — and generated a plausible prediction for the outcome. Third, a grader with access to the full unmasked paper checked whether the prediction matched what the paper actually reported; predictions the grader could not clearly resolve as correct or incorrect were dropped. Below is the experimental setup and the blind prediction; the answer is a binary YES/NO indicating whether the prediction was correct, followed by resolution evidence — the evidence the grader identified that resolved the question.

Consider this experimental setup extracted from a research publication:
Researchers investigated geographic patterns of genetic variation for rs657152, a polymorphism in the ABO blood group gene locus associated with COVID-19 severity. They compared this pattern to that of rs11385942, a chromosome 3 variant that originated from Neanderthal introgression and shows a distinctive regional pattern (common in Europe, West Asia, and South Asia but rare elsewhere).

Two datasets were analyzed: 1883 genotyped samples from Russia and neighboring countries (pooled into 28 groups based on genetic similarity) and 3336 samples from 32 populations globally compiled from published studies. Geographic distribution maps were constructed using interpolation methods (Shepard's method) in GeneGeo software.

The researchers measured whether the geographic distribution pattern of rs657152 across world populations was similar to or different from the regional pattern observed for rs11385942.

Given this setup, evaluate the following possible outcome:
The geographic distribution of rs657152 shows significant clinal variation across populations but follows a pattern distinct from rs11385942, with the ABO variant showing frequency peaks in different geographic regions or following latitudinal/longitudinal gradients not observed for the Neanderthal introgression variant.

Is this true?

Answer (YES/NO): NO